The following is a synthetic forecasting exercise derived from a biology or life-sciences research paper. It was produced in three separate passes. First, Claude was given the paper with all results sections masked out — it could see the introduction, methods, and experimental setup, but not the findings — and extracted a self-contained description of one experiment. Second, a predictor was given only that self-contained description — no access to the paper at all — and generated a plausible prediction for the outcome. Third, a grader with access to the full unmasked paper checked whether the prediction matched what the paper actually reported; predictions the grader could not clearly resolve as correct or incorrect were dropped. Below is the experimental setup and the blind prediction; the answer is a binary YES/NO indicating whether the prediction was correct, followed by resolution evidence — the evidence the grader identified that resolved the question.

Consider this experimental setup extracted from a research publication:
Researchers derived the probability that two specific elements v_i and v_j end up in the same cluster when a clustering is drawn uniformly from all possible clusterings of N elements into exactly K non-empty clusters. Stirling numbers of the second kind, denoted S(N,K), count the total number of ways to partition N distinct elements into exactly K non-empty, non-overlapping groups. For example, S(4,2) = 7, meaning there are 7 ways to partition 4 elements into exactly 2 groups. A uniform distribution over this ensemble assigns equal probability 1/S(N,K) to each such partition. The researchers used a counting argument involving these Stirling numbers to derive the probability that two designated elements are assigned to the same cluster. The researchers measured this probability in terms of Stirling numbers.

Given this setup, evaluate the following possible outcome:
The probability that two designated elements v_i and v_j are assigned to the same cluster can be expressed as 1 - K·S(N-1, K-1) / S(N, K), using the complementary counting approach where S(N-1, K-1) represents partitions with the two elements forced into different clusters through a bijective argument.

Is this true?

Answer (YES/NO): NO